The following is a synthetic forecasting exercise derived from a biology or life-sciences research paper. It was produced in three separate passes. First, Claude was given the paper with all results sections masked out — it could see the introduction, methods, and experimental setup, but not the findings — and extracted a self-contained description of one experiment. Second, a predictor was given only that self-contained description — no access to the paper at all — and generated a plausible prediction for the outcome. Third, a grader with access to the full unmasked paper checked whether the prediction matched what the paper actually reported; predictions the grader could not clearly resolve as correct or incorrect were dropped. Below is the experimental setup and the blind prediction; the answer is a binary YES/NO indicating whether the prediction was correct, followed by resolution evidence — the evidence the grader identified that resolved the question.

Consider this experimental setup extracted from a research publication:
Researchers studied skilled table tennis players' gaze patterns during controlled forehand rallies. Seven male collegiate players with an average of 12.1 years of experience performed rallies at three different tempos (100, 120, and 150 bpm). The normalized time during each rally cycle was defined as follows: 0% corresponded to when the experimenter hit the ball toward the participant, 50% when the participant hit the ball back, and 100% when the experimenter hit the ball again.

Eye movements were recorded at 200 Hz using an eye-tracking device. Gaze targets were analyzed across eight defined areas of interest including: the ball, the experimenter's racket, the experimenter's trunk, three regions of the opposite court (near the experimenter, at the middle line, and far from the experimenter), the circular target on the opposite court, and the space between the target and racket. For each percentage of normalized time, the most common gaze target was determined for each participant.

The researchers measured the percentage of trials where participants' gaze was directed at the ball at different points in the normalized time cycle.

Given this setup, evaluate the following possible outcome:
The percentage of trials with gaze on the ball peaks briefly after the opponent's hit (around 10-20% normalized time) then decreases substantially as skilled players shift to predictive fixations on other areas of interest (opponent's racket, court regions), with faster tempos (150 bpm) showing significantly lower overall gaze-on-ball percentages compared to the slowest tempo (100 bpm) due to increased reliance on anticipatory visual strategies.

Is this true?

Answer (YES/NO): NO